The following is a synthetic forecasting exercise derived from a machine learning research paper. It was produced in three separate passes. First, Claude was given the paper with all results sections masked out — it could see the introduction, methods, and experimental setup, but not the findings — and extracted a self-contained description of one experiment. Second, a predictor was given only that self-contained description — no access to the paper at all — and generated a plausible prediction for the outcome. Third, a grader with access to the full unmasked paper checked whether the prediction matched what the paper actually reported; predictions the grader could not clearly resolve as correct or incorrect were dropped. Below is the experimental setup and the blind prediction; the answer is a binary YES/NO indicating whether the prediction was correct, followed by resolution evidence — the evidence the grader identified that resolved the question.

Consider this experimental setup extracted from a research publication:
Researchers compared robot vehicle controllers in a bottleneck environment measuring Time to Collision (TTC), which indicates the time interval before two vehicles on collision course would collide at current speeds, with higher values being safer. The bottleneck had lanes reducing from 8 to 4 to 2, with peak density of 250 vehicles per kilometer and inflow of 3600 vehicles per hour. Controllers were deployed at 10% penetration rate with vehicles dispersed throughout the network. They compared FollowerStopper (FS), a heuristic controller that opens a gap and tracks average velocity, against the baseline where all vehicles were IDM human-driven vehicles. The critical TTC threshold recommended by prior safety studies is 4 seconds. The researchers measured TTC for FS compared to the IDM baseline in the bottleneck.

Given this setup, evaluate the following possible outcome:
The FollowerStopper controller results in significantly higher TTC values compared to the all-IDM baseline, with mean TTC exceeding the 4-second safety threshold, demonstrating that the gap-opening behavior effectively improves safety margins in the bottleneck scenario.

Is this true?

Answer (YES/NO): NO